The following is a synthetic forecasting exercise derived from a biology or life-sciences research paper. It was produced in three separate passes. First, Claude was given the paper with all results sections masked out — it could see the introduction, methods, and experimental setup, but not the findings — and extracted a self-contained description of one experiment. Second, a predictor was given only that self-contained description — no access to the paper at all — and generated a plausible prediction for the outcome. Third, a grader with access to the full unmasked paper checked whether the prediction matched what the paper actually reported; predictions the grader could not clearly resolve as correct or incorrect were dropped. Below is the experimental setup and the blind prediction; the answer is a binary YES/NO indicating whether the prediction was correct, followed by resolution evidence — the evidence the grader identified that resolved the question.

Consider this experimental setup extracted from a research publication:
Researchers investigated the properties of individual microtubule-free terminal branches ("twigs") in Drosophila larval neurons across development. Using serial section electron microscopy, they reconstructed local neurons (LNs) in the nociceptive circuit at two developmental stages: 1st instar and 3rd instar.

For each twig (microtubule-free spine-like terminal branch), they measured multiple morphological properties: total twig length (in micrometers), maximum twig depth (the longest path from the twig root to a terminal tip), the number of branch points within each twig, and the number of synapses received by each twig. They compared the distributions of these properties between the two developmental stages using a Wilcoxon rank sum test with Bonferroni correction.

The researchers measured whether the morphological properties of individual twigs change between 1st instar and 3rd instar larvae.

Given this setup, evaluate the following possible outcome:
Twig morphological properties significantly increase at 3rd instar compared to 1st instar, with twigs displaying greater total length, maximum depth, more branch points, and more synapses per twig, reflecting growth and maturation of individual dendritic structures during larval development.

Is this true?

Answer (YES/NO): NO